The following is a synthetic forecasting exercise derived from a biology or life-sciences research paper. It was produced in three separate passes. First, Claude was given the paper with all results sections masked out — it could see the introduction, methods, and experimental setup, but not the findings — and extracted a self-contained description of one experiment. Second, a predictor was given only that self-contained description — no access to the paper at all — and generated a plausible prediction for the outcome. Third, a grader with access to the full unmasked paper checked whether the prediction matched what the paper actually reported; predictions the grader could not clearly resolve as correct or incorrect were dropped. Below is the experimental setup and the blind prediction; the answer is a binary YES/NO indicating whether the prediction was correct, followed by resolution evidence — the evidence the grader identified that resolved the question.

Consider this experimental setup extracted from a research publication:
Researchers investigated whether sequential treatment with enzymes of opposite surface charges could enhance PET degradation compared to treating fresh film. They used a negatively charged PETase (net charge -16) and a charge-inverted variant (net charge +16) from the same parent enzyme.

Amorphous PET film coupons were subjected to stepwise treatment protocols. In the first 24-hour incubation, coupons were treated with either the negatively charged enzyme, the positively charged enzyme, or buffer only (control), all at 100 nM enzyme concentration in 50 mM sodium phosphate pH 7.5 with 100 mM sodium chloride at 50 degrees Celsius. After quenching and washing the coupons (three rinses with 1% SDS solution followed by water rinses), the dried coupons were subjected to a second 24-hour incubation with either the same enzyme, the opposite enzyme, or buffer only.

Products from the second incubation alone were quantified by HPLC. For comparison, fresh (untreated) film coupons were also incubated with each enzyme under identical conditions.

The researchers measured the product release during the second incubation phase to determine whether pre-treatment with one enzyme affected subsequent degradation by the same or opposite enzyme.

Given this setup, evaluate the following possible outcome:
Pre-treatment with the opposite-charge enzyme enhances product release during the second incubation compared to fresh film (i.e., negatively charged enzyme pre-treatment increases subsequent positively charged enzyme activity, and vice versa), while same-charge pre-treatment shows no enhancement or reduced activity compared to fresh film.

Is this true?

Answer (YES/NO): NO